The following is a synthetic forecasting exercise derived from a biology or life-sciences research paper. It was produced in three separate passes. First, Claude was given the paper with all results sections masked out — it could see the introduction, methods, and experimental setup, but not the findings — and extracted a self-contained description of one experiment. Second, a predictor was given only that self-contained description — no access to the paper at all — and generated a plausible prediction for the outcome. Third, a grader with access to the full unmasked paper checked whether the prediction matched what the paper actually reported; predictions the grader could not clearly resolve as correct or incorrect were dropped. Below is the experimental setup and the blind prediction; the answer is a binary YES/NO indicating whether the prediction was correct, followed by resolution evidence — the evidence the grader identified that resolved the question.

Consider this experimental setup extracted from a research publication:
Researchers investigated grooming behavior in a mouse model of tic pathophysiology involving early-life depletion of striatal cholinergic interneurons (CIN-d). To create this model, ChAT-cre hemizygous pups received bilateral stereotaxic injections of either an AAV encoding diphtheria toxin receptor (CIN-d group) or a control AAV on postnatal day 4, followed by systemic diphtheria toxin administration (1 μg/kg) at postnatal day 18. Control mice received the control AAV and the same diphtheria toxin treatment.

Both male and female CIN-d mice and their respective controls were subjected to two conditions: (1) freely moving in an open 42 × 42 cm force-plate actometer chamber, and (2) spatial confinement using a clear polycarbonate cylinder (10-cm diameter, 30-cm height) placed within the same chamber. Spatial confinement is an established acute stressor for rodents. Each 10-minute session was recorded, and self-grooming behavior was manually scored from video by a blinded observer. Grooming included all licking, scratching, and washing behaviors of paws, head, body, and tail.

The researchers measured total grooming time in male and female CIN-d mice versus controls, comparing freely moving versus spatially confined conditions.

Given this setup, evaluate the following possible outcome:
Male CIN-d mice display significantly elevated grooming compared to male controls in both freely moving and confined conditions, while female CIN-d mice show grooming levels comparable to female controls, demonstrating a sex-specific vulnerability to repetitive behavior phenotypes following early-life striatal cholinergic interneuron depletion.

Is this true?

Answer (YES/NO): NO